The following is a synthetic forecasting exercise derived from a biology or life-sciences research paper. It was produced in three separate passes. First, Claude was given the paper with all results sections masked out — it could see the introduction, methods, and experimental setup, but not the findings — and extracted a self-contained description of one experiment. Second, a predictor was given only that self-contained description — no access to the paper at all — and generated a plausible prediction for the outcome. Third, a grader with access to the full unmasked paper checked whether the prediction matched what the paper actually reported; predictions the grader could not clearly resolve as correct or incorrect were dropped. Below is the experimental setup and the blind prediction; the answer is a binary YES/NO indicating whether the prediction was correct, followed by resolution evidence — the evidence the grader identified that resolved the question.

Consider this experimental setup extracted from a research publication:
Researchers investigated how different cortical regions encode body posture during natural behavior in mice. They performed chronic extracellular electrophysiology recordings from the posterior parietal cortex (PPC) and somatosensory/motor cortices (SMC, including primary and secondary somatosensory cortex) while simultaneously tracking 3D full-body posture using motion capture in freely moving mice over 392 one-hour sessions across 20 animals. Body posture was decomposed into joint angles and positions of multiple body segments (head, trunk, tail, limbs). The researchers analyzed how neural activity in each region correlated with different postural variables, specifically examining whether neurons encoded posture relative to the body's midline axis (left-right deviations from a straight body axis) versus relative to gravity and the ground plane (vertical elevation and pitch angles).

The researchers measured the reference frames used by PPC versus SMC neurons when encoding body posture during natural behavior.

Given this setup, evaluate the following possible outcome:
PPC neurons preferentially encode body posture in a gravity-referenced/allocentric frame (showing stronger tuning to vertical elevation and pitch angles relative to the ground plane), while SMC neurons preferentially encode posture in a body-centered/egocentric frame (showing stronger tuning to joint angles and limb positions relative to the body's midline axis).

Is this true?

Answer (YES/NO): NO